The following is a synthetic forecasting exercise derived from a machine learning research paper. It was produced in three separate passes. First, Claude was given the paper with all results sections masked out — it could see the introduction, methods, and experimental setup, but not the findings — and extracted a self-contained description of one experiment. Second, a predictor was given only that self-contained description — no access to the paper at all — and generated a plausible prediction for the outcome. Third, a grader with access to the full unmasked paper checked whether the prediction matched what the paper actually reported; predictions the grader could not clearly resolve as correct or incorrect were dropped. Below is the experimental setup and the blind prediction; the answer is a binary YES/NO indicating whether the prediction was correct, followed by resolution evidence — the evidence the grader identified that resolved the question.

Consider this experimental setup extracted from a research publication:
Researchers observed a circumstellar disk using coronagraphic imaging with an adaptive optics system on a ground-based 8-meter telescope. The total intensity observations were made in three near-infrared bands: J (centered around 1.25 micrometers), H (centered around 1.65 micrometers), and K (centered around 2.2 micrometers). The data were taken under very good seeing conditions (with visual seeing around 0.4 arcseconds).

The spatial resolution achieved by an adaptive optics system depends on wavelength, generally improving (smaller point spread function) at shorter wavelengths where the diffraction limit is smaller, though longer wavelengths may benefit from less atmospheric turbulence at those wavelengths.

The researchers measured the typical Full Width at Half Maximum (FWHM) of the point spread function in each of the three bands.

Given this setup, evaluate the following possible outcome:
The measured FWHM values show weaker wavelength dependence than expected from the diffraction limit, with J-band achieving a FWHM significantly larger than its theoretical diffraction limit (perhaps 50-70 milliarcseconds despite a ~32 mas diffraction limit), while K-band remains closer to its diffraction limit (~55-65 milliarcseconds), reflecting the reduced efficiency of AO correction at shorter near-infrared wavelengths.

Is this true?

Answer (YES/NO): NO